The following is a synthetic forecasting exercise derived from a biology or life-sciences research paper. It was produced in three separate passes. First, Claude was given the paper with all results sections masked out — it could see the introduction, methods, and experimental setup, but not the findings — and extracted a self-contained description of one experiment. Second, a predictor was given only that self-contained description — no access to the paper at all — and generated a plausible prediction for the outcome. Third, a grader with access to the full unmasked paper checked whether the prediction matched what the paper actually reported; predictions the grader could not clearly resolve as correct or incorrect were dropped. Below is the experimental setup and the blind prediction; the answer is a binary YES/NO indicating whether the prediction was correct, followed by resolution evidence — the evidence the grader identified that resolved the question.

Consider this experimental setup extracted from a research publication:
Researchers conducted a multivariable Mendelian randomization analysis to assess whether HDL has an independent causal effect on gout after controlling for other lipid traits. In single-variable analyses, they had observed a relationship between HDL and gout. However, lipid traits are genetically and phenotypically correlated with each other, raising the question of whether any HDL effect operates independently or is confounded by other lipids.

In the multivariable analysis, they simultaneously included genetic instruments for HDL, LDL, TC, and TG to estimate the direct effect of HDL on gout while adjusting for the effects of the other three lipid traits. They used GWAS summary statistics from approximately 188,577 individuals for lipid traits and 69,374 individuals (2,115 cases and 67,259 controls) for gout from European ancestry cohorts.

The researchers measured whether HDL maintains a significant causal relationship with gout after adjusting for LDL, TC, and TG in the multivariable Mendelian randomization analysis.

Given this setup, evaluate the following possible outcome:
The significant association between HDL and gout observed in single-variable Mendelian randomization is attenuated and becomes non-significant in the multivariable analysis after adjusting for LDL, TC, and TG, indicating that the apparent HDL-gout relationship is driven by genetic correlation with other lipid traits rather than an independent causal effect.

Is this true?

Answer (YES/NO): NO